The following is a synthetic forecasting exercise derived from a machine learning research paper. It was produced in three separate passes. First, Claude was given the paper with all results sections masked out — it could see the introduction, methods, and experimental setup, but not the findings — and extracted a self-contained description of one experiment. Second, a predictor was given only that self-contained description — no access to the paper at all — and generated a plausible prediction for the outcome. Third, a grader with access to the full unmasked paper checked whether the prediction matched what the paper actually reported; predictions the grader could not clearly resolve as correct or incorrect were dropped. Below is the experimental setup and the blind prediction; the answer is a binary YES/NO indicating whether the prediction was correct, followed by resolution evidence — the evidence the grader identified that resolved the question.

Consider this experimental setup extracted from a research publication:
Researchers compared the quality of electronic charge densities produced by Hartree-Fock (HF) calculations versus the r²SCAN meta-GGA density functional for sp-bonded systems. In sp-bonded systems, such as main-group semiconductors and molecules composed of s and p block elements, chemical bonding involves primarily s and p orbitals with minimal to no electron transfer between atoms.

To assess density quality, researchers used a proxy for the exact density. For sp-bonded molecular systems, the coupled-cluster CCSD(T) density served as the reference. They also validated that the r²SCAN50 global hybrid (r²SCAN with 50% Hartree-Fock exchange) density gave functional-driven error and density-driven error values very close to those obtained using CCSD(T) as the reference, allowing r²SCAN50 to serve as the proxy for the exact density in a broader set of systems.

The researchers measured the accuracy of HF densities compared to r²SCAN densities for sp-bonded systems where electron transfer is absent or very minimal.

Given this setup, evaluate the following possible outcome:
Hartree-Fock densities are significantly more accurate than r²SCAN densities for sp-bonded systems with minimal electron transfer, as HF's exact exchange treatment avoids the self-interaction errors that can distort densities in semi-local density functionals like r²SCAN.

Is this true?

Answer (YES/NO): NO